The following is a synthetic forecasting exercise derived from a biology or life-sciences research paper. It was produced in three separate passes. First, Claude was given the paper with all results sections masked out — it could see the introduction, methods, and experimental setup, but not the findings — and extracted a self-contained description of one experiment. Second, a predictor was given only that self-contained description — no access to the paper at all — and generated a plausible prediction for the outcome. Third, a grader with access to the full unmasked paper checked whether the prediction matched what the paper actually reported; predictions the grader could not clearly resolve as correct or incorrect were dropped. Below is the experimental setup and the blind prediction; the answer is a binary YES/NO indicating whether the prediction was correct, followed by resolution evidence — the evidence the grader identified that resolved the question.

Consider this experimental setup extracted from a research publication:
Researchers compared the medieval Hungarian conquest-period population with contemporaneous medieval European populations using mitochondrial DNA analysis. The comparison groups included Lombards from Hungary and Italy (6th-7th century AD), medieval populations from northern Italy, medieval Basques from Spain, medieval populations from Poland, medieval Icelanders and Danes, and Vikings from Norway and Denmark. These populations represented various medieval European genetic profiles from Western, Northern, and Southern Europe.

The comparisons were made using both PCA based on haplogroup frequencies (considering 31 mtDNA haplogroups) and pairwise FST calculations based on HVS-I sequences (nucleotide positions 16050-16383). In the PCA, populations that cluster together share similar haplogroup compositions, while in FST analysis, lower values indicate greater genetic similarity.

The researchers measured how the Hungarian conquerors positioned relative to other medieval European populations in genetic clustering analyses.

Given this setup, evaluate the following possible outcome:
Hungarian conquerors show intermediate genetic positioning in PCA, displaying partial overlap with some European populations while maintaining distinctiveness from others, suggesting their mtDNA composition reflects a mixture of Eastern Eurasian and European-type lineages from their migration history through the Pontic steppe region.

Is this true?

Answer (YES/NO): NO